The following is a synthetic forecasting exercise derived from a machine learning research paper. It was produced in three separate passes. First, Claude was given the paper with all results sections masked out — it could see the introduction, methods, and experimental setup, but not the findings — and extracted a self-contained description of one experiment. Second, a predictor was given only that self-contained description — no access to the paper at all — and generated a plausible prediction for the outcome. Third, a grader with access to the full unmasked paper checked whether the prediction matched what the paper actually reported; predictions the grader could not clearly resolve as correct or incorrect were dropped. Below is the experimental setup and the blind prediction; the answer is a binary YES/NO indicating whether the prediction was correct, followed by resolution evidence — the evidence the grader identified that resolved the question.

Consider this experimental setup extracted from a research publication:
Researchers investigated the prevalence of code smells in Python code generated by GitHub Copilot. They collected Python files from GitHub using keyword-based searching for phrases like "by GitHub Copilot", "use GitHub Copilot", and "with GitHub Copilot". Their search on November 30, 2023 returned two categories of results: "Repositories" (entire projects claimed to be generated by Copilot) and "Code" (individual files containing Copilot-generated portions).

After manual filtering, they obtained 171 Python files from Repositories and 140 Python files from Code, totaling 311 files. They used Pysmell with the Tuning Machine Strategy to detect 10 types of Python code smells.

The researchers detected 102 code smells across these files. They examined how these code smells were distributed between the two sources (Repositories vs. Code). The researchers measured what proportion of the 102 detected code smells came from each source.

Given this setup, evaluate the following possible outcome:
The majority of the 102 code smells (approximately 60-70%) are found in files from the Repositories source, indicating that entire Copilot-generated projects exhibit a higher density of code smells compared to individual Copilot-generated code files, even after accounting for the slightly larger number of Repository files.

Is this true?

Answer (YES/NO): NO